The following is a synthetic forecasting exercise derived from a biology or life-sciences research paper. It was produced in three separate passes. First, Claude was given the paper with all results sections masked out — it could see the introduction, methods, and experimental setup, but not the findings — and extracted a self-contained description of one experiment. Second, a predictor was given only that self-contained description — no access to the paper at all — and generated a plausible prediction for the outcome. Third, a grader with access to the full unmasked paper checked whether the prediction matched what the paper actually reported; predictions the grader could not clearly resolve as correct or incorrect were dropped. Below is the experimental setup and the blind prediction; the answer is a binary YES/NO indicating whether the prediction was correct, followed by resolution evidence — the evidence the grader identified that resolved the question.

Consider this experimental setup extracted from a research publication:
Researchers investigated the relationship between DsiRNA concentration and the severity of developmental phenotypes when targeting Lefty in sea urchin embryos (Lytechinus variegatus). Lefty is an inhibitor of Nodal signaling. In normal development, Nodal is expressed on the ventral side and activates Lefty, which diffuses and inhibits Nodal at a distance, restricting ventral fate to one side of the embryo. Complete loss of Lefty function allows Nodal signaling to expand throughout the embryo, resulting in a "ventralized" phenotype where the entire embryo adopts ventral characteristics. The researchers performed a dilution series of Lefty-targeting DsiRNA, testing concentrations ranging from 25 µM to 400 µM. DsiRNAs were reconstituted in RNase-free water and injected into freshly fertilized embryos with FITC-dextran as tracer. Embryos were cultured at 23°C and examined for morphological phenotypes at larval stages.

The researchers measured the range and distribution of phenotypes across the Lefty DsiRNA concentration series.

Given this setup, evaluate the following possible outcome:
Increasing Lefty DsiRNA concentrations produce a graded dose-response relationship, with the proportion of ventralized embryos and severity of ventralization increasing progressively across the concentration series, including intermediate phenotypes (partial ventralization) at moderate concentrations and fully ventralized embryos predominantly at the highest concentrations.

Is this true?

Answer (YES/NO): NO